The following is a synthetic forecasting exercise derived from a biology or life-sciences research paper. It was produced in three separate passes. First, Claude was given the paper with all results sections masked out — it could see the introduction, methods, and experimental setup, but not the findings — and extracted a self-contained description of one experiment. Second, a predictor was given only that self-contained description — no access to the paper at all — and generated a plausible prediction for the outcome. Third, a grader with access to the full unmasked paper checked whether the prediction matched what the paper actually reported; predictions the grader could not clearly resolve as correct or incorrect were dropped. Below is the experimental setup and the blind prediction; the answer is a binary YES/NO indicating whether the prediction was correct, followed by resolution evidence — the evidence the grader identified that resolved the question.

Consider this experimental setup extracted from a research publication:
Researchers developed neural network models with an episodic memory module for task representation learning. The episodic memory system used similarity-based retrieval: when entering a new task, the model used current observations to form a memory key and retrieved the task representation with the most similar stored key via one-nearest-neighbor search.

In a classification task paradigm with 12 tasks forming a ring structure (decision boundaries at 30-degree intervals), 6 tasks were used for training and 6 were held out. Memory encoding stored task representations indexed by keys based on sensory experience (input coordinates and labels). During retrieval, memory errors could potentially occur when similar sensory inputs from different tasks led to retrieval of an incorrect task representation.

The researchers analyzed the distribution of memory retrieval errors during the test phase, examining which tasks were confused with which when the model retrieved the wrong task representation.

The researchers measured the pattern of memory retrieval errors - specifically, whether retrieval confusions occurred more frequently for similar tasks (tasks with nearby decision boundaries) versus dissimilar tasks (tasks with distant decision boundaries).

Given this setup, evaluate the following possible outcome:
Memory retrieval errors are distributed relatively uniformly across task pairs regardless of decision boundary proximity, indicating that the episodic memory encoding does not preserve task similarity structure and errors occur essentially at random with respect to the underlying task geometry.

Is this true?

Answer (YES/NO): NO